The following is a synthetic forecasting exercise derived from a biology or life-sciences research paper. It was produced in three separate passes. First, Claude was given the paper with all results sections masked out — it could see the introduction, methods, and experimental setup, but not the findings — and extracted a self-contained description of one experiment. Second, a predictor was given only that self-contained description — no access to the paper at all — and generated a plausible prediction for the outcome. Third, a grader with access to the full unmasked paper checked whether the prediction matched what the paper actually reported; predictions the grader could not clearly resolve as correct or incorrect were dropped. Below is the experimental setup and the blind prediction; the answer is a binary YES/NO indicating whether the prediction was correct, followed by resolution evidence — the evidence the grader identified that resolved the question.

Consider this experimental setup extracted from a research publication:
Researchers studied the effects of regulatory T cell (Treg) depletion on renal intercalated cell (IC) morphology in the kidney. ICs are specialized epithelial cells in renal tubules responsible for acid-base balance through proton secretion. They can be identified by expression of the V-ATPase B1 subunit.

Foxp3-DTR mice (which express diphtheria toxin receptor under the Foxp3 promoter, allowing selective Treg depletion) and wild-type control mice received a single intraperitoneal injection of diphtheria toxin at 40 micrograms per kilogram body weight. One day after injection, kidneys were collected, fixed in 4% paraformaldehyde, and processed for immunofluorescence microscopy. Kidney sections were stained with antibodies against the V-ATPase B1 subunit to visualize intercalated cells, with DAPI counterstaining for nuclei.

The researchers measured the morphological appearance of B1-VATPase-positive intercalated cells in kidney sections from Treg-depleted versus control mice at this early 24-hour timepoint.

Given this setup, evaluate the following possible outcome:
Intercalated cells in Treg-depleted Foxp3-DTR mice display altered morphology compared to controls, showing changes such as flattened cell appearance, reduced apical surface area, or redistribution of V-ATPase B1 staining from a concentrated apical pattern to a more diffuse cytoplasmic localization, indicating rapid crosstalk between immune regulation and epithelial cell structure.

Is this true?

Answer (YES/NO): NO